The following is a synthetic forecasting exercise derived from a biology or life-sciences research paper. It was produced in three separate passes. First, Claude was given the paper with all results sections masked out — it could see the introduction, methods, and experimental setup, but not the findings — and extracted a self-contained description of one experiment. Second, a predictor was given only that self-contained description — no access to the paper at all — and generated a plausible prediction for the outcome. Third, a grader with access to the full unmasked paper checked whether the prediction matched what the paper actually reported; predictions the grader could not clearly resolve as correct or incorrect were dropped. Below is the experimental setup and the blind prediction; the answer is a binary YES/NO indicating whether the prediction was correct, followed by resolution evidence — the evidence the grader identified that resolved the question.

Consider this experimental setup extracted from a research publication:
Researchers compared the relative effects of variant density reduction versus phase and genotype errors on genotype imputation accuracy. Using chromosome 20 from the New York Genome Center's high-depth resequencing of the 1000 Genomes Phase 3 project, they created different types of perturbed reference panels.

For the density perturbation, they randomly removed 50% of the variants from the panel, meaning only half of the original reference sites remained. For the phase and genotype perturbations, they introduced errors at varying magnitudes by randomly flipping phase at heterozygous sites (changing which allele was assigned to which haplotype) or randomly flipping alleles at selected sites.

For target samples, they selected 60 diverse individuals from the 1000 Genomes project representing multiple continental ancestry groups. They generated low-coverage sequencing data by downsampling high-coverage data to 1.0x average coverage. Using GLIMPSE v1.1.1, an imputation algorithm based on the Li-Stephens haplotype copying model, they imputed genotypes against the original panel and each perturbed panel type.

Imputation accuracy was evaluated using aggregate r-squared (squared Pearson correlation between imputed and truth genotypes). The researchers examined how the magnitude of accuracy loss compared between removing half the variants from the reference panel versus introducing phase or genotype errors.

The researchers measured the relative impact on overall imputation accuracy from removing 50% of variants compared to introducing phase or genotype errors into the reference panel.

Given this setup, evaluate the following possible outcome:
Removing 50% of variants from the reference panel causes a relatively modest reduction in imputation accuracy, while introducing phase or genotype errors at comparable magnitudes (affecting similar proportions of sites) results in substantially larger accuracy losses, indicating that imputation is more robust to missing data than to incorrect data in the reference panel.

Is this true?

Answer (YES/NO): YES